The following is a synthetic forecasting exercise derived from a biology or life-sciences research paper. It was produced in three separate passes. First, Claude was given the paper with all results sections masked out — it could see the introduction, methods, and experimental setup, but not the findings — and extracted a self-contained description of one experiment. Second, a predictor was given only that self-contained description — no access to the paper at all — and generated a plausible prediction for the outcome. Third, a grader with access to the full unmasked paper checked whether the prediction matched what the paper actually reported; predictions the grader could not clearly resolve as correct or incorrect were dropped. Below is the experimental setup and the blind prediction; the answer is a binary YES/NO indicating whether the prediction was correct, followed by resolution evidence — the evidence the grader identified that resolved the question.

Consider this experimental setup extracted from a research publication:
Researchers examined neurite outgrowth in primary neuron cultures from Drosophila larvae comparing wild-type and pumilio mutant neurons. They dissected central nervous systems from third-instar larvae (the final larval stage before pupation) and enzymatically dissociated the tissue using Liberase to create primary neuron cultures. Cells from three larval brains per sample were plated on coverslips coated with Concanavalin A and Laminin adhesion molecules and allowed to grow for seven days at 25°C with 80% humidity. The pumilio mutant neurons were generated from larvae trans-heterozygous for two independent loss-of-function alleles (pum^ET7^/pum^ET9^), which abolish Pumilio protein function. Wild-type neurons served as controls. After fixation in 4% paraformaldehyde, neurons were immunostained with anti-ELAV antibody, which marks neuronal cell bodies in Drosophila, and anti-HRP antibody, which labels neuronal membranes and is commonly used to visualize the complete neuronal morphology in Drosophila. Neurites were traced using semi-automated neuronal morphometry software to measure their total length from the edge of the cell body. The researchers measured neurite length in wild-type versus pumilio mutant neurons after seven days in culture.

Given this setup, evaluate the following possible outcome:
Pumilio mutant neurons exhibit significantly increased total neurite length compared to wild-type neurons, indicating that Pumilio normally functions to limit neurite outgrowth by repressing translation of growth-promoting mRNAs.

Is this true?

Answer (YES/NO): NO